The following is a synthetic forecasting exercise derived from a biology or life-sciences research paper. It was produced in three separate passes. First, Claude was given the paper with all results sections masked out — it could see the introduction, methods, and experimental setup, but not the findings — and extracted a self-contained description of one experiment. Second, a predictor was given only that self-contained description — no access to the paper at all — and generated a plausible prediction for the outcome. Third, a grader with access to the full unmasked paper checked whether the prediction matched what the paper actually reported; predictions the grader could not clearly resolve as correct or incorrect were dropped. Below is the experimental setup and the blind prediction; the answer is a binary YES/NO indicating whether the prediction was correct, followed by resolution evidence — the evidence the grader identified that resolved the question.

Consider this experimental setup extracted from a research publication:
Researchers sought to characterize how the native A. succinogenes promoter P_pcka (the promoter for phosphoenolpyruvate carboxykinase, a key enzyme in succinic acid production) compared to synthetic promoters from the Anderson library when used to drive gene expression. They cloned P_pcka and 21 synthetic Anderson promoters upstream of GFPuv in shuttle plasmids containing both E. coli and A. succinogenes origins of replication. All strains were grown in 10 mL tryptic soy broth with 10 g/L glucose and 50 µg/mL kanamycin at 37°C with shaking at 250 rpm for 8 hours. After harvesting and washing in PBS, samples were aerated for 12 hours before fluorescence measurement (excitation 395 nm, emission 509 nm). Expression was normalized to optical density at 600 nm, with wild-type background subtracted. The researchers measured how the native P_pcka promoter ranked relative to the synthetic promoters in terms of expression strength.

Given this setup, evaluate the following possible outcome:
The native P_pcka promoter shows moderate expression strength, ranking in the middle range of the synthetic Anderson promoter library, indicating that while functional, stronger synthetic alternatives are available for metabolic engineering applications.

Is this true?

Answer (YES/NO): NO